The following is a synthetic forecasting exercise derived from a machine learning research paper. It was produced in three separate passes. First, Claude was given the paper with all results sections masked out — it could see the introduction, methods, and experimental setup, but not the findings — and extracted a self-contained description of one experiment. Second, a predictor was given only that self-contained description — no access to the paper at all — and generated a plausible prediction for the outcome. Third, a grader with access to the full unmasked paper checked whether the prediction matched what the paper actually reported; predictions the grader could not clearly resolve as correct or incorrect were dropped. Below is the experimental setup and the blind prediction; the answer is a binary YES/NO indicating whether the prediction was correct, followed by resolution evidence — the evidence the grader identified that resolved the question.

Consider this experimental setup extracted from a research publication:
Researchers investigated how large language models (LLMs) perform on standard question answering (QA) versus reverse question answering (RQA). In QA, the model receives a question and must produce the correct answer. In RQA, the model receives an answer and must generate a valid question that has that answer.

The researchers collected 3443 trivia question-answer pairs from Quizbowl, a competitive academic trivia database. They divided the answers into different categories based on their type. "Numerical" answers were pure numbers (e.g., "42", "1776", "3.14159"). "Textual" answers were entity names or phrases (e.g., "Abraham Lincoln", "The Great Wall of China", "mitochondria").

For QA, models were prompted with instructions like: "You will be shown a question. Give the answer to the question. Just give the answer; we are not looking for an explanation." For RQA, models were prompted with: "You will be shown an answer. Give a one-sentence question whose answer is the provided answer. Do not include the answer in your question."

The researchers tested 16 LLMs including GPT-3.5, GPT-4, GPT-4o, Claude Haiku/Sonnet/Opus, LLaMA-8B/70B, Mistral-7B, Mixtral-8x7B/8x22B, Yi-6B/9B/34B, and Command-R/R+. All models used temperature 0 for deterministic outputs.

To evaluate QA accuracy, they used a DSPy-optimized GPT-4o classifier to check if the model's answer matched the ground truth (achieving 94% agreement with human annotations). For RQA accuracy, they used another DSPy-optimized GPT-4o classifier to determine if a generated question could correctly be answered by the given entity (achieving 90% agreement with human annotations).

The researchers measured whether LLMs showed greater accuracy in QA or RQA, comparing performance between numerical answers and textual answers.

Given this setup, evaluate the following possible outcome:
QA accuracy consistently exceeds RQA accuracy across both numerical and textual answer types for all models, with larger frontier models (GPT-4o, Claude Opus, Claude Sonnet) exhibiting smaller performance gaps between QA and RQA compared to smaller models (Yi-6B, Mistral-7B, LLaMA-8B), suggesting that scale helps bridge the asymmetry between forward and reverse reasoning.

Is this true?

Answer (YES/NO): NO